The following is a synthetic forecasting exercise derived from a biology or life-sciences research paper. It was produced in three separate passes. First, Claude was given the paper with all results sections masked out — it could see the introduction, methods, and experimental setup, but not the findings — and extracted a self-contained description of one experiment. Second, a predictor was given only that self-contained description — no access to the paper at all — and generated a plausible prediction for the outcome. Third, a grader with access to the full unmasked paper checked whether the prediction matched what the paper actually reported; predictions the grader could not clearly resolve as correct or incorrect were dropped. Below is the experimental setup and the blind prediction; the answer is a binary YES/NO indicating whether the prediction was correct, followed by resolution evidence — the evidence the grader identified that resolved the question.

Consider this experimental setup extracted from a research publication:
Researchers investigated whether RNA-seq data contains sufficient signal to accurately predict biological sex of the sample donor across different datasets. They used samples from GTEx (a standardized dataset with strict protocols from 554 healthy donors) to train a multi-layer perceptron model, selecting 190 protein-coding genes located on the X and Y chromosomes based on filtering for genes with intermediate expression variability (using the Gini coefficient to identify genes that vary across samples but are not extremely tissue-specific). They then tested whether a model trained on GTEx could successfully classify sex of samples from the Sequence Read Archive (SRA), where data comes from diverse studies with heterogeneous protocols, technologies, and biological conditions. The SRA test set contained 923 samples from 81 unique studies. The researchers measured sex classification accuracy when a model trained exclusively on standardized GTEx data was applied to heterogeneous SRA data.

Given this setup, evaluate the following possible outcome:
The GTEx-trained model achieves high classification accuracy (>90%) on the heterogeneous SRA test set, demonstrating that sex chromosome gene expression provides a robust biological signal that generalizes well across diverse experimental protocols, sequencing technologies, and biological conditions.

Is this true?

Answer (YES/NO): NO